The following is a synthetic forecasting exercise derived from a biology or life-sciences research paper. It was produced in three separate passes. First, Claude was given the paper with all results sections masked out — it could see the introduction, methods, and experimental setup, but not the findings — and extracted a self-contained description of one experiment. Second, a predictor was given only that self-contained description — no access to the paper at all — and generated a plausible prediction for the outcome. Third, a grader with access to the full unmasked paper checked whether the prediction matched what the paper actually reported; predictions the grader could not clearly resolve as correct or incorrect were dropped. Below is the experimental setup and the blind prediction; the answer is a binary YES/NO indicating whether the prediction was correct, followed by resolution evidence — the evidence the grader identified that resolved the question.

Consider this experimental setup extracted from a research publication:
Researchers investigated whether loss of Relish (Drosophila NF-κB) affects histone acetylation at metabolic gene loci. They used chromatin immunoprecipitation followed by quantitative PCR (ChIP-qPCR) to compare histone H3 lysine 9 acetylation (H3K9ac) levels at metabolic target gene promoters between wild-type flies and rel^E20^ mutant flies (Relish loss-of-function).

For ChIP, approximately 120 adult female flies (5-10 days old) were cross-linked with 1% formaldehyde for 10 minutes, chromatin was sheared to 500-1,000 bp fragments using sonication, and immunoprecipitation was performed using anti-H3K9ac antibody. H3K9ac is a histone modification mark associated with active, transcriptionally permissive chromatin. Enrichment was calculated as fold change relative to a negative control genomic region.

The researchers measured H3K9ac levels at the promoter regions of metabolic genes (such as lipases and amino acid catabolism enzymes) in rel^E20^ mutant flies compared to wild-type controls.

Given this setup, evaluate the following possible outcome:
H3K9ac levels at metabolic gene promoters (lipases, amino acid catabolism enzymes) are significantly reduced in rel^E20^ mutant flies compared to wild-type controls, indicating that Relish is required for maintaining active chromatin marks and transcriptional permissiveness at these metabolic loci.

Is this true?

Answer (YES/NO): NO